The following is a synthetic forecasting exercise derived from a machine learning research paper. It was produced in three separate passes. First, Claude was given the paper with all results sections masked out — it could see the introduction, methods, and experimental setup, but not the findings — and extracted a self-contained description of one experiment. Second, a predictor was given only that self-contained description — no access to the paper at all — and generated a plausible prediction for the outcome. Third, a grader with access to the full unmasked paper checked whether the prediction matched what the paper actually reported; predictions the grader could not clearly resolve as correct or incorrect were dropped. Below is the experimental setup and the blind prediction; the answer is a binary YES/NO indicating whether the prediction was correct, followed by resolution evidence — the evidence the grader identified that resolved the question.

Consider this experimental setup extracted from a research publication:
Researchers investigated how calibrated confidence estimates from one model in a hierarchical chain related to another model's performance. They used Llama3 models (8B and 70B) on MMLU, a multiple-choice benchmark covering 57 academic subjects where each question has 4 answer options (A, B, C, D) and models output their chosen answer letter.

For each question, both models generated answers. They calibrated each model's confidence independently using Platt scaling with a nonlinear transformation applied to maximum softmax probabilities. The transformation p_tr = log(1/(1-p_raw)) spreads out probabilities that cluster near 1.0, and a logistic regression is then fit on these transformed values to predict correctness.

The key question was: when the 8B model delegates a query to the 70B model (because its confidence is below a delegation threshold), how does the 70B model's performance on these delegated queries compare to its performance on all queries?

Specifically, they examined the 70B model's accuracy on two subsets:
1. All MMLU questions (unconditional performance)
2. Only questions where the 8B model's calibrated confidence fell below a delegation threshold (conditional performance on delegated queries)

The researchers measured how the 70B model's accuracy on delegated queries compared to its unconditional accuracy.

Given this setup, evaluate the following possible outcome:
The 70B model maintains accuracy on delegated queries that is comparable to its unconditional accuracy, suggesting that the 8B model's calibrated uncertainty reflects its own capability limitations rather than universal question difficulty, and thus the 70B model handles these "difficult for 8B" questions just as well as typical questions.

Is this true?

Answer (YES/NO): NO